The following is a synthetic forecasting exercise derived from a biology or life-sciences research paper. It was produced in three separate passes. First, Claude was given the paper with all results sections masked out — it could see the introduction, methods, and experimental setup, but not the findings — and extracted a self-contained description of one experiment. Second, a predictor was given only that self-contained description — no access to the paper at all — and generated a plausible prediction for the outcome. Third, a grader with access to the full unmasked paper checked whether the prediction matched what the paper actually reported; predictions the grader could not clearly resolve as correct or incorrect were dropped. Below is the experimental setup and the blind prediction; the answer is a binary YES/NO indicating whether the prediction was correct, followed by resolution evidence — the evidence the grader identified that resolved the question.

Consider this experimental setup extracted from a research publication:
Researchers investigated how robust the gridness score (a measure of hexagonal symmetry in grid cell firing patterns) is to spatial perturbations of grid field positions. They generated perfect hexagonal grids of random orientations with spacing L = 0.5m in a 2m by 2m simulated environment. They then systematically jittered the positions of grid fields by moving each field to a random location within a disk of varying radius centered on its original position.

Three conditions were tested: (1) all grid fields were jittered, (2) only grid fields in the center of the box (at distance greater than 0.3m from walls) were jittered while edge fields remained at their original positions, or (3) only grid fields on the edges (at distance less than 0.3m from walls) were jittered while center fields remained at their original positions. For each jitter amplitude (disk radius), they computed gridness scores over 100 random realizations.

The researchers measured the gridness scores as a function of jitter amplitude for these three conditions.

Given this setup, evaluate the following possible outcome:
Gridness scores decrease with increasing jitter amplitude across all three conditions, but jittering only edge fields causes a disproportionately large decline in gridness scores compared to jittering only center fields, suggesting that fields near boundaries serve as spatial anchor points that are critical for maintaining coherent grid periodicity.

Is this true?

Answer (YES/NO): NO